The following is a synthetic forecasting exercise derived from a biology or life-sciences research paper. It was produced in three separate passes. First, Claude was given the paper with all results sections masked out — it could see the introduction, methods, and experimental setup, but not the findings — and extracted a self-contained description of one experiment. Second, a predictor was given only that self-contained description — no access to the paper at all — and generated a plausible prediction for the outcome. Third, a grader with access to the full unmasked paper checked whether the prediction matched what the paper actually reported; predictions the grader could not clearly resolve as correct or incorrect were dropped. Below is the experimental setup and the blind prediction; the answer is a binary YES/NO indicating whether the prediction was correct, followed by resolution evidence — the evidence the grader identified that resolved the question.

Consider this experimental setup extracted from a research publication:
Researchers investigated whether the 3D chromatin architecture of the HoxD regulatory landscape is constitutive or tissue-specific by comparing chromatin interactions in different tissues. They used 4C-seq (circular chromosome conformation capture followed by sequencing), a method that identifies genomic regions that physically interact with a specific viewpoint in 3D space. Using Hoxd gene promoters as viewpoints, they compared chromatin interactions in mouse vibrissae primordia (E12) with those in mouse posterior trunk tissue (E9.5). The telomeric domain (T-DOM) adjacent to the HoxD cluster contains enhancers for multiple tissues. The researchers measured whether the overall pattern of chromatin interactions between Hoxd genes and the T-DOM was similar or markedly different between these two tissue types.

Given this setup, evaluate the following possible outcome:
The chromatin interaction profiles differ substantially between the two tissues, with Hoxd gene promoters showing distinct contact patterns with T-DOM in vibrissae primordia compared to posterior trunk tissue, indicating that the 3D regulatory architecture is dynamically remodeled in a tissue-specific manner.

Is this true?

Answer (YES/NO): NO